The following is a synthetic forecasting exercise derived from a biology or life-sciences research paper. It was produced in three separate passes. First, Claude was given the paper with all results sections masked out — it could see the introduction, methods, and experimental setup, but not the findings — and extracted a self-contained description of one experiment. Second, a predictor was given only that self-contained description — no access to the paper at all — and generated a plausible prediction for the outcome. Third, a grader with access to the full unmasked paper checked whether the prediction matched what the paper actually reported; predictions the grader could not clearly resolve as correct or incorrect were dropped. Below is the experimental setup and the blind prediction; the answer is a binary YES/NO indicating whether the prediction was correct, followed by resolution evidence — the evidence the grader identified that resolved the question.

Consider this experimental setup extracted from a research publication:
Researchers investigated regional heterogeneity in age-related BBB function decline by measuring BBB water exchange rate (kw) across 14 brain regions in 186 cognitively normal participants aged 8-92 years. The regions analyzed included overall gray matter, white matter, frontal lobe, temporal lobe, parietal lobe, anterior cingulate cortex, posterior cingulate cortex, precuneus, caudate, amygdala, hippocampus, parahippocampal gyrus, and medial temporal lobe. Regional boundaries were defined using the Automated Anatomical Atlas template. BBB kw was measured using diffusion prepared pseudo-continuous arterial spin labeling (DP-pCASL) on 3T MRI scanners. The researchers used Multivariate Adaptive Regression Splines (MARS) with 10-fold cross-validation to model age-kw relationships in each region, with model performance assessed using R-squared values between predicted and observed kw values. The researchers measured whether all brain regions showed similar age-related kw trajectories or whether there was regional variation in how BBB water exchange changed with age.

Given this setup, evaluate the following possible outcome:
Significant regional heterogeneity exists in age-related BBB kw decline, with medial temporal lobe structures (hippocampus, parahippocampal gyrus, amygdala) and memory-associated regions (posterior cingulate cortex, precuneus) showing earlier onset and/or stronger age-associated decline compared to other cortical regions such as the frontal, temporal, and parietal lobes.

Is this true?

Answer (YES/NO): NO